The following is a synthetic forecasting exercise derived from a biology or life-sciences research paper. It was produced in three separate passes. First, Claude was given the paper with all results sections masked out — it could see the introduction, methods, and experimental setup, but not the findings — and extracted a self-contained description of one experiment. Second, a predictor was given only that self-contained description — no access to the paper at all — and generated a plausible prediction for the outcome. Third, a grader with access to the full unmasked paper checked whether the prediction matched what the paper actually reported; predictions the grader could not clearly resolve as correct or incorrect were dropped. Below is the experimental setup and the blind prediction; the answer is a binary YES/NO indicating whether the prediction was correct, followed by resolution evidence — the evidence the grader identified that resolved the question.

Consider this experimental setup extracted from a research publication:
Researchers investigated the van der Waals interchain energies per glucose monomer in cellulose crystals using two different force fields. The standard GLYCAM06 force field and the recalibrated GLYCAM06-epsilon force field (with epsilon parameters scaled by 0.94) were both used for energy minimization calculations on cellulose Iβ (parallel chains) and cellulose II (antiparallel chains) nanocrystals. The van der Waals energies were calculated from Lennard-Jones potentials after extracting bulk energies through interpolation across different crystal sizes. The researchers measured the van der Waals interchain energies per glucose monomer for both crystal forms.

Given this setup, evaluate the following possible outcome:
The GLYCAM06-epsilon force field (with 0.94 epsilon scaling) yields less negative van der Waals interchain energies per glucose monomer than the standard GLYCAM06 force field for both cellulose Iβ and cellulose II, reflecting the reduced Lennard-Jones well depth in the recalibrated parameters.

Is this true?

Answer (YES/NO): YES